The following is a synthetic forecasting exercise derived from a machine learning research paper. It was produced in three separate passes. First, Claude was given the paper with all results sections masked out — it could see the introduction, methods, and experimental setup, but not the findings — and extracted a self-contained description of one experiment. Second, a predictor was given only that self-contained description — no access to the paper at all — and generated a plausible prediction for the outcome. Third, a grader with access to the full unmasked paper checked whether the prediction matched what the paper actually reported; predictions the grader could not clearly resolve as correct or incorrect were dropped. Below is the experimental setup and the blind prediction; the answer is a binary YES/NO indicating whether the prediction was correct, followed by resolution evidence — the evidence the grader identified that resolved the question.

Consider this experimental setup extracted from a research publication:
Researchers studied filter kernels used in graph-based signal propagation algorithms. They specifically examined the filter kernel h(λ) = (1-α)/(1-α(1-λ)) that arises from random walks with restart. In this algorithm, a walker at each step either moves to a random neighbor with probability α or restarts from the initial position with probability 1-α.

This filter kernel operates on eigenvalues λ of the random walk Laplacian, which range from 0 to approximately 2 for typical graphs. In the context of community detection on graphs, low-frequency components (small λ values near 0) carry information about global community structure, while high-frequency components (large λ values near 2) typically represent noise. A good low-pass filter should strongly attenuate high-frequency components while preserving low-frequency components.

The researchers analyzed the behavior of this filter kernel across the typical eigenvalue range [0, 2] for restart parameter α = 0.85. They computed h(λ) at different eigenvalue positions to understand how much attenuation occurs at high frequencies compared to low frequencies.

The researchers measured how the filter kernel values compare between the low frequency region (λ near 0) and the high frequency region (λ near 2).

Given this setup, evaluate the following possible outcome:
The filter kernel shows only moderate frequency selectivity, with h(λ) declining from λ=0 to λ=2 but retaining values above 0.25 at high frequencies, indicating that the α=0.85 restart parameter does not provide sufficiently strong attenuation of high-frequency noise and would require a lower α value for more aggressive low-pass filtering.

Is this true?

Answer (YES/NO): NO